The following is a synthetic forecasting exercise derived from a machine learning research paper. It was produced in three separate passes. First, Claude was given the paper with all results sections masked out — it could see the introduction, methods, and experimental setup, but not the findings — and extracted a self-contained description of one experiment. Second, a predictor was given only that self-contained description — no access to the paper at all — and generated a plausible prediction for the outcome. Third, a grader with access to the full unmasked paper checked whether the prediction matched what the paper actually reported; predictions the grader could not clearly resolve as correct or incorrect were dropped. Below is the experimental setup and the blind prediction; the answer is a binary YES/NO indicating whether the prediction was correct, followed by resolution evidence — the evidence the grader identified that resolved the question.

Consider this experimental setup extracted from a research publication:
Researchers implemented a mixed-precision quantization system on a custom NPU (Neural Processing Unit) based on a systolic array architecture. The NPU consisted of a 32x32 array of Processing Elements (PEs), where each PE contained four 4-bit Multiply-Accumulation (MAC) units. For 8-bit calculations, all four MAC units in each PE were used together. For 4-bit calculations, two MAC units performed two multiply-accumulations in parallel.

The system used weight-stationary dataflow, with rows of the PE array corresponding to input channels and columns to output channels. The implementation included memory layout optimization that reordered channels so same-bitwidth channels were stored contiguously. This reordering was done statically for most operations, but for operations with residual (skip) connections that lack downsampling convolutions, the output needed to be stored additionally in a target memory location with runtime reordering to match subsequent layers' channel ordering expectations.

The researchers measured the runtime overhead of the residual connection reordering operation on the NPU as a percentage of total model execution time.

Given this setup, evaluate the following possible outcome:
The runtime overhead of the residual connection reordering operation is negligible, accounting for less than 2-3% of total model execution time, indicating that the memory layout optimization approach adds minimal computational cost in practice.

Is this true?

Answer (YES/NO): NO